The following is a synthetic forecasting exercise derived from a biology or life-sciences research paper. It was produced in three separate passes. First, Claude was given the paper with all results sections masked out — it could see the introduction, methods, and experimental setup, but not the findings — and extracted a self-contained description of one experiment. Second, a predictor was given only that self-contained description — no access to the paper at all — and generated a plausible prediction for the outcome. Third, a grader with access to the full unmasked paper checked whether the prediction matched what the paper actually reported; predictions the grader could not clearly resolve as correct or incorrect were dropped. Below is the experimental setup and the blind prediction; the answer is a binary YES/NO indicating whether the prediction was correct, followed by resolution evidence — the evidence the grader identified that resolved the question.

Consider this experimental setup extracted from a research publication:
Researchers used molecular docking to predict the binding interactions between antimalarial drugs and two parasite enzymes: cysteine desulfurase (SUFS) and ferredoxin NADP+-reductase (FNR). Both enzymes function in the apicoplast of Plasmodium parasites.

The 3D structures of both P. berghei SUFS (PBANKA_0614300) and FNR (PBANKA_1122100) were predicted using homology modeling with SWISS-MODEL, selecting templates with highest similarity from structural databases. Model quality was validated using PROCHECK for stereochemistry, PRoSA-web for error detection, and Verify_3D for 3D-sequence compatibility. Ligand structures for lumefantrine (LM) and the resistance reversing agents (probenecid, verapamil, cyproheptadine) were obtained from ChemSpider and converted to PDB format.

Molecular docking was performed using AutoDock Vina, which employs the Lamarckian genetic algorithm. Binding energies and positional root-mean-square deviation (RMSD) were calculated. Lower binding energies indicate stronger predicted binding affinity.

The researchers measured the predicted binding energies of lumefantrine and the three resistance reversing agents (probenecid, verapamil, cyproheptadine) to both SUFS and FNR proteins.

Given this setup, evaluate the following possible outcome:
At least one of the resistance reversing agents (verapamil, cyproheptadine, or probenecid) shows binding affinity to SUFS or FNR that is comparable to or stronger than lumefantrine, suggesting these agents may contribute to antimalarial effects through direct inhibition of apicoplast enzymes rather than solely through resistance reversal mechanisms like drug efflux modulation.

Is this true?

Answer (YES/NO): YES